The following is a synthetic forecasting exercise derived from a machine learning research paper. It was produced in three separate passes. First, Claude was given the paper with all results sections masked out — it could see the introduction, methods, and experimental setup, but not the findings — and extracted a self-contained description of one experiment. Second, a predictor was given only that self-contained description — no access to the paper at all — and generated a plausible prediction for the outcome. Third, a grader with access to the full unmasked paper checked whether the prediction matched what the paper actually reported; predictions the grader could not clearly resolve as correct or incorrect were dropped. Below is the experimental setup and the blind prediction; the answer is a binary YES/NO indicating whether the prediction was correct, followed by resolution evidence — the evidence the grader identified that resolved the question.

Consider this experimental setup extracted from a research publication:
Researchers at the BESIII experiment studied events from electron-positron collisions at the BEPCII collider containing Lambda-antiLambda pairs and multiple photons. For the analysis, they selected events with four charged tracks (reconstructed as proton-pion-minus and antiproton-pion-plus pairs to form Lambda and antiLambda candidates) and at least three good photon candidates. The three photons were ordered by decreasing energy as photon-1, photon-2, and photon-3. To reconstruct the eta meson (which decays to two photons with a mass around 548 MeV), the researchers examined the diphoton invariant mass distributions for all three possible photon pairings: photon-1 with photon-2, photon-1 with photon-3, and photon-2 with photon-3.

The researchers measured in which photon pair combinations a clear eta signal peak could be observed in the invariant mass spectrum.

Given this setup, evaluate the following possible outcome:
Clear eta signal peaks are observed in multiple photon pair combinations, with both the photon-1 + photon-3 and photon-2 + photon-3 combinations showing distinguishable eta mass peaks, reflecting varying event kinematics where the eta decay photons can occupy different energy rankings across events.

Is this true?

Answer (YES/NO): NO